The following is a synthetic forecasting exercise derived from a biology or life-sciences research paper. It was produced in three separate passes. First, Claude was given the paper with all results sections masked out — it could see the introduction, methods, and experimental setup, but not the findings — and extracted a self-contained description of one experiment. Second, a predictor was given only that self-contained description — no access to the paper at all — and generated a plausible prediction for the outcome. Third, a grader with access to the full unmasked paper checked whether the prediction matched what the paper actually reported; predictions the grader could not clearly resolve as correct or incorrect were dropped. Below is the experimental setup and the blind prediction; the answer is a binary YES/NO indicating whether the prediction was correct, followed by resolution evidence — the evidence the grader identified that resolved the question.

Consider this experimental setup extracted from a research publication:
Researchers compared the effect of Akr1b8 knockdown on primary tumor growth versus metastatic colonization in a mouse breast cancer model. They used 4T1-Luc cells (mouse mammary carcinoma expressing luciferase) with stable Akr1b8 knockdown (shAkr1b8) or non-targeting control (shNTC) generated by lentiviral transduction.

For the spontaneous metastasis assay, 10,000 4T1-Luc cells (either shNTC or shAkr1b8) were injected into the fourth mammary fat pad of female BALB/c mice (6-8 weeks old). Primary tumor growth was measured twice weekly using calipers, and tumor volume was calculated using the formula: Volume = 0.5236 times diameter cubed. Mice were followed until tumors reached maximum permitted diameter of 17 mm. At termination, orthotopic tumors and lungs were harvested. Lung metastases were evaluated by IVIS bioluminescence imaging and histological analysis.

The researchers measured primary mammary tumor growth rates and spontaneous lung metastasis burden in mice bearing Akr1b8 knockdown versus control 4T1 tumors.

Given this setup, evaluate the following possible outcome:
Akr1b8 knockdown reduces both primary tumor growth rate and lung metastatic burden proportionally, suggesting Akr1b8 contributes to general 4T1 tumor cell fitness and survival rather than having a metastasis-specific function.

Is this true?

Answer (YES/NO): NO